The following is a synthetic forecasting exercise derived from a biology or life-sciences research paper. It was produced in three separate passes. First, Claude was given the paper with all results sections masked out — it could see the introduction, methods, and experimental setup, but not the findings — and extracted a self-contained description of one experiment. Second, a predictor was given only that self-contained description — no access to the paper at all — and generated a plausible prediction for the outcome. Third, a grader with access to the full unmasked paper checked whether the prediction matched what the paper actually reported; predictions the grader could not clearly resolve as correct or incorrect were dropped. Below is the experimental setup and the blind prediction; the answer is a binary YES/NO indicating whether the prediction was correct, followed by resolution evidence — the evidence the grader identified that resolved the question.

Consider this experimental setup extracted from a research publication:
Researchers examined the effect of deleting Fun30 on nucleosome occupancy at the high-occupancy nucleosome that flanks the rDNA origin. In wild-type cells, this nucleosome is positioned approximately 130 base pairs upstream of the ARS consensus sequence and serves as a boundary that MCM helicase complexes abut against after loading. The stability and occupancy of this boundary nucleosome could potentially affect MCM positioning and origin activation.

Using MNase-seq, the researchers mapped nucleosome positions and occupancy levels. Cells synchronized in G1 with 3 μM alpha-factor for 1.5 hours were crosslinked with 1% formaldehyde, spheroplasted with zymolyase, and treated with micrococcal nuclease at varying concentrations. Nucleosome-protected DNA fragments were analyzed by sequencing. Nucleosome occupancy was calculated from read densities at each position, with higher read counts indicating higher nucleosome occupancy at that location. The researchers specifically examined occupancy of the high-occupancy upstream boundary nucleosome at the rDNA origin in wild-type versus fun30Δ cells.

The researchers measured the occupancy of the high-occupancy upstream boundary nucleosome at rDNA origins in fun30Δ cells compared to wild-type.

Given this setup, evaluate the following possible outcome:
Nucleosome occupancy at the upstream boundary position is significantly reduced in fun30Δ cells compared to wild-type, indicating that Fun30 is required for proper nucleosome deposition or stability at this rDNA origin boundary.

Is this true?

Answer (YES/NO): NO